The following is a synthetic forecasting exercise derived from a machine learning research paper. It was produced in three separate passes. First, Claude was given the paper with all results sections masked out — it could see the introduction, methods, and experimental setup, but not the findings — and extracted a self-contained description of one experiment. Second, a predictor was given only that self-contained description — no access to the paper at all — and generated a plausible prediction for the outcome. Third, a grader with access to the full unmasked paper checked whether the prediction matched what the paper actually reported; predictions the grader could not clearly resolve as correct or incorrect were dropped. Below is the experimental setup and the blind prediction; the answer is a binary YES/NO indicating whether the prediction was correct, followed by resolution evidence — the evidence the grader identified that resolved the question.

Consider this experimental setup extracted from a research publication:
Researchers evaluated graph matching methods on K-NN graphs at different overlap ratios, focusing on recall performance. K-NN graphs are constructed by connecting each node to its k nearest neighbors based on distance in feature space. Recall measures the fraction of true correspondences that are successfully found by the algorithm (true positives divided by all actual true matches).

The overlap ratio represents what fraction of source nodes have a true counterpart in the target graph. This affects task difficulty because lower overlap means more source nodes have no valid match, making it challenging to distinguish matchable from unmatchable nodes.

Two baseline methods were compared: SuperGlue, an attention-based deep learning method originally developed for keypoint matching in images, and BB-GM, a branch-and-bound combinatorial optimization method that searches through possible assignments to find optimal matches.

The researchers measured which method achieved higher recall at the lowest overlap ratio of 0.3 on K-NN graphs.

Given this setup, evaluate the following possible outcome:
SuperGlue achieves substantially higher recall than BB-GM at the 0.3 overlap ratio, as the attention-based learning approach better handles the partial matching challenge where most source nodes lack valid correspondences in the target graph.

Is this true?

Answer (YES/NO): NO